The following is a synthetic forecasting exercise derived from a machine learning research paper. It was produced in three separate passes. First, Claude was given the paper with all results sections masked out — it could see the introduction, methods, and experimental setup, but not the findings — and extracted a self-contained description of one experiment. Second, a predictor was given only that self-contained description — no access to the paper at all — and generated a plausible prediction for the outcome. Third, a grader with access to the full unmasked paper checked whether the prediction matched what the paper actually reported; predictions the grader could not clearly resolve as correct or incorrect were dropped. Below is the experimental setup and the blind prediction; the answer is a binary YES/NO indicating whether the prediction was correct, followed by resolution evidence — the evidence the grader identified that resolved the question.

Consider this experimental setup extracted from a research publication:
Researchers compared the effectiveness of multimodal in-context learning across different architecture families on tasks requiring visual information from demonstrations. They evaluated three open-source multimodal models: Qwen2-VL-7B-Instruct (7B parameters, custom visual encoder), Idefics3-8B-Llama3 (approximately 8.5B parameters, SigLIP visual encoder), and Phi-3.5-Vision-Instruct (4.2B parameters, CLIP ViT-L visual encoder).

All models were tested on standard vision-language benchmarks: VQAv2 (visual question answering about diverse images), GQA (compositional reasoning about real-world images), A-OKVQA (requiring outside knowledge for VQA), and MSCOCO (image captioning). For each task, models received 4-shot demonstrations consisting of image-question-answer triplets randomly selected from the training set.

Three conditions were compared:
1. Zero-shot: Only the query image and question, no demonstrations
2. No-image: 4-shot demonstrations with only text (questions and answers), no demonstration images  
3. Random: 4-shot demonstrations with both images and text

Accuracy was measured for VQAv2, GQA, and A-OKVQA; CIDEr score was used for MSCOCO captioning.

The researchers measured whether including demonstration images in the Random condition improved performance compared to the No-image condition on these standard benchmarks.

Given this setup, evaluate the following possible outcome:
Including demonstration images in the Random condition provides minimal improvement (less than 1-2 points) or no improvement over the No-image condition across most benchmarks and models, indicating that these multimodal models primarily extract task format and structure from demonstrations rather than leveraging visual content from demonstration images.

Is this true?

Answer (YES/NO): YES